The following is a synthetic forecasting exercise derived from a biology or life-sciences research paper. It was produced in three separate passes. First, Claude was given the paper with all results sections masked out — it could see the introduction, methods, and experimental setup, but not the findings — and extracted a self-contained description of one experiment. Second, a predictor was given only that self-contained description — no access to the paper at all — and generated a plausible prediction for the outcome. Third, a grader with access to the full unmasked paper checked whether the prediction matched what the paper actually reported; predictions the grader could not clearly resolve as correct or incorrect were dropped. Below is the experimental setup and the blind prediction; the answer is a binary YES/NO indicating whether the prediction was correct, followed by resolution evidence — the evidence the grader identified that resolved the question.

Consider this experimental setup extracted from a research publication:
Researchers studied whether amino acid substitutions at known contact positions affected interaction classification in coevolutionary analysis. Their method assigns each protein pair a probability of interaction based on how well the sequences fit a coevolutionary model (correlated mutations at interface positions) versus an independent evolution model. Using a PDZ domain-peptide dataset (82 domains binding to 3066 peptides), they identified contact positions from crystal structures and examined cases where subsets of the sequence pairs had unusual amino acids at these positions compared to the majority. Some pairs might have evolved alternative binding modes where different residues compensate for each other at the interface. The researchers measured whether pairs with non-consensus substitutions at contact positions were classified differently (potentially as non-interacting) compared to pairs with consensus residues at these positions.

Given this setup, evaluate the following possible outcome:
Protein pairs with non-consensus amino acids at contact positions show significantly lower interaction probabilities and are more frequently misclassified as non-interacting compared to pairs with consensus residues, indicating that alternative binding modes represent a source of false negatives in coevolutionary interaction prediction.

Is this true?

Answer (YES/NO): YES